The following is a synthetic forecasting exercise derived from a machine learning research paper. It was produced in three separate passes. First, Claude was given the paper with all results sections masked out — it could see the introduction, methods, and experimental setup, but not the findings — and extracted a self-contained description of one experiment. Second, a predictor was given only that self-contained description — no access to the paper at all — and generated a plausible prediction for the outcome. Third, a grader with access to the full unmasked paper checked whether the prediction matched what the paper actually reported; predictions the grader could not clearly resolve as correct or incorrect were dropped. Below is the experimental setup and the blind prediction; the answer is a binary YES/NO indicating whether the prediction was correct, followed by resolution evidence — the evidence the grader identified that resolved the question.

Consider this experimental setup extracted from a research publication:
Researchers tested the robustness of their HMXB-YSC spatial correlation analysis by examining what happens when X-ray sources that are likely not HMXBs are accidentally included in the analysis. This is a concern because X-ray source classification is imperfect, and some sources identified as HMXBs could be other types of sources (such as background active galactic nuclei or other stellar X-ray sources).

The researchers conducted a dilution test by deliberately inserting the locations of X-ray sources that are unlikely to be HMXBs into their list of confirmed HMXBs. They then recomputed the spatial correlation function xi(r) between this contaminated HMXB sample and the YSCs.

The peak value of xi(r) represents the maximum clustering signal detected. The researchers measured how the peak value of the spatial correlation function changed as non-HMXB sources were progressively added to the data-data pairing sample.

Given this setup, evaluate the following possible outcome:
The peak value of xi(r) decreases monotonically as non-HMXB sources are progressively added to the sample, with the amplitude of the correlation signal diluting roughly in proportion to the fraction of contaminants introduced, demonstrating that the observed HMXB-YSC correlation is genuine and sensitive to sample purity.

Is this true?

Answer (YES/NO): YES